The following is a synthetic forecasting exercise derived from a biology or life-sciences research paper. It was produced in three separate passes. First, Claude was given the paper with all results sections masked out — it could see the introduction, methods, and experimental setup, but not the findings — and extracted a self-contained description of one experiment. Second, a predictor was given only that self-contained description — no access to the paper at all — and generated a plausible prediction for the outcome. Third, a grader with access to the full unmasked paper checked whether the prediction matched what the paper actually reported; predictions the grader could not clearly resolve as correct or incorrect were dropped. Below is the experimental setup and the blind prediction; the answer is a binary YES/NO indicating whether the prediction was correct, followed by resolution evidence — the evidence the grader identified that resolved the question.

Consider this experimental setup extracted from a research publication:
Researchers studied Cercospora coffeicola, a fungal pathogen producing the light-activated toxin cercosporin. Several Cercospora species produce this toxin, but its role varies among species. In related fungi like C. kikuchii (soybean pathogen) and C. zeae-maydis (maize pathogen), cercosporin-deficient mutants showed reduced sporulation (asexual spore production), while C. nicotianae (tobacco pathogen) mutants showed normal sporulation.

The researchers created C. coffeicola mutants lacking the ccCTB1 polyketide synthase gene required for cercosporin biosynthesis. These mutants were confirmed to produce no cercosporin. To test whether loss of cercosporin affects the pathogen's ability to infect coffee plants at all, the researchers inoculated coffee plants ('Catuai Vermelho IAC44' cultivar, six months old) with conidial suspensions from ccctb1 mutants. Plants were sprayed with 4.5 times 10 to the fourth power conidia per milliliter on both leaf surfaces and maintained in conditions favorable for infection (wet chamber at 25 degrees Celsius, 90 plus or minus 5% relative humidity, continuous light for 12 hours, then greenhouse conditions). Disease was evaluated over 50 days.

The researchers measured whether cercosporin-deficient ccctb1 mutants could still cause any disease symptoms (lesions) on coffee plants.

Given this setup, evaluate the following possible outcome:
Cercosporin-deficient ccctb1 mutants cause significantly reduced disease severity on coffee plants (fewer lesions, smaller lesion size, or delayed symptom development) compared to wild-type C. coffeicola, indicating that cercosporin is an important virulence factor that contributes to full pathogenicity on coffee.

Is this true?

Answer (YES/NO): YES